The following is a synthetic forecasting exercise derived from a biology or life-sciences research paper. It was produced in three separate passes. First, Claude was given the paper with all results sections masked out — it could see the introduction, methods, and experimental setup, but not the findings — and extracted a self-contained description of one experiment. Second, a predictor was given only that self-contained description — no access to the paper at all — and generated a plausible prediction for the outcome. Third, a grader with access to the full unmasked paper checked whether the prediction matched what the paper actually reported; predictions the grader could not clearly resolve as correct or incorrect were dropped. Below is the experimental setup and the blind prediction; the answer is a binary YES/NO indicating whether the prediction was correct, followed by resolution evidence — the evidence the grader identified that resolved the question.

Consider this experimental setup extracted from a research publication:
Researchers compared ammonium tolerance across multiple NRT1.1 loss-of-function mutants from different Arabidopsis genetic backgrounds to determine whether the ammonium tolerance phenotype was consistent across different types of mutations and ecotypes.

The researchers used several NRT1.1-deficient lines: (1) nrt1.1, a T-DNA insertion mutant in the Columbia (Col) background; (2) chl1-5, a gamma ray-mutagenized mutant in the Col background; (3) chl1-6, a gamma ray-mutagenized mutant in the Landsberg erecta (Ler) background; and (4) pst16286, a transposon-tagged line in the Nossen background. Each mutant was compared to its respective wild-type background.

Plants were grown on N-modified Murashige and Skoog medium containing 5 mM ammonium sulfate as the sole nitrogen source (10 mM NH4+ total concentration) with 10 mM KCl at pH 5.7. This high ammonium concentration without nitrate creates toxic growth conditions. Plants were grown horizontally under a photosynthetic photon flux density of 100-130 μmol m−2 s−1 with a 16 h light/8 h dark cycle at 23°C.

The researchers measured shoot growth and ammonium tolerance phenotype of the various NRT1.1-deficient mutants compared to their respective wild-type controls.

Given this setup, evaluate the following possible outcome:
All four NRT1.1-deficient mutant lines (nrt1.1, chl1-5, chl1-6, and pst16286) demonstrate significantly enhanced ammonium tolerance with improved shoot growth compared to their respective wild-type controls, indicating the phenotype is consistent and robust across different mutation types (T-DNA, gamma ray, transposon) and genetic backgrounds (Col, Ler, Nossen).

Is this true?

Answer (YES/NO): YES